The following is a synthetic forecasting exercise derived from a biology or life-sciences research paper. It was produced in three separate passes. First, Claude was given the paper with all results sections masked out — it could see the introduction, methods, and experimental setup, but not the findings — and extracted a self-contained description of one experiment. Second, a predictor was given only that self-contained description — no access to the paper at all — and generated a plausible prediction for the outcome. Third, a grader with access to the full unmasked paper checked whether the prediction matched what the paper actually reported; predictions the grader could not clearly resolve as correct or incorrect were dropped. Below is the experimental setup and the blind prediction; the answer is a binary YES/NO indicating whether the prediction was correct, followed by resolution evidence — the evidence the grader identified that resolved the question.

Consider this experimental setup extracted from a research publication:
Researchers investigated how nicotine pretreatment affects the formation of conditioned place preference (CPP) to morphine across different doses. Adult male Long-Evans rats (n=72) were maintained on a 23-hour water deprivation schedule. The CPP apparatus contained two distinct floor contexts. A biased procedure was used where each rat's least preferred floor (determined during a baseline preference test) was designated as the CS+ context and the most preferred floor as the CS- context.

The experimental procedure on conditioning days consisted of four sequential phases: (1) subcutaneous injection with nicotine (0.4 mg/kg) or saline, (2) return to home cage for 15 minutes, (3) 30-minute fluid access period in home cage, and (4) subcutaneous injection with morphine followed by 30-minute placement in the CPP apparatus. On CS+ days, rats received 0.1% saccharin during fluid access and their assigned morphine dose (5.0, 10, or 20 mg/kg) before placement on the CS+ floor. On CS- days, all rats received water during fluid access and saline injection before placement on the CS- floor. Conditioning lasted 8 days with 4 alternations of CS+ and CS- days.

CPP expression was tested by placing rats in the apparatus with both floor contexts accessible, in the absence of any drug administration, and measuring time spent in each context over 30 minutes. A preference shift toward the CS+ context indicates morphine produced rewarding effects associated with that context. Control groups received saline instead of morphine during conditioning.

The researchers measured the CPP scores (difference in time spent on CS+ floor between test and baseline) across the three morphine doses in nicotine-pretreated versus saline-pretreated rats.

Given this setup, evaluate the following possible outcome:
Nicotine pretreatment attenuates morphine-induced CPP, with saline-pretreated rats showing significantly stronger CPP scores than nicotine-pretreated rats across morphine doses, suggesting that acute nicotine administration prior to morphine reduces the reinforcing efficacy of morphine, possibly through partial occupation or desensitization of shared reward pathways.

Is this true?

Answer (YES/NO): NO